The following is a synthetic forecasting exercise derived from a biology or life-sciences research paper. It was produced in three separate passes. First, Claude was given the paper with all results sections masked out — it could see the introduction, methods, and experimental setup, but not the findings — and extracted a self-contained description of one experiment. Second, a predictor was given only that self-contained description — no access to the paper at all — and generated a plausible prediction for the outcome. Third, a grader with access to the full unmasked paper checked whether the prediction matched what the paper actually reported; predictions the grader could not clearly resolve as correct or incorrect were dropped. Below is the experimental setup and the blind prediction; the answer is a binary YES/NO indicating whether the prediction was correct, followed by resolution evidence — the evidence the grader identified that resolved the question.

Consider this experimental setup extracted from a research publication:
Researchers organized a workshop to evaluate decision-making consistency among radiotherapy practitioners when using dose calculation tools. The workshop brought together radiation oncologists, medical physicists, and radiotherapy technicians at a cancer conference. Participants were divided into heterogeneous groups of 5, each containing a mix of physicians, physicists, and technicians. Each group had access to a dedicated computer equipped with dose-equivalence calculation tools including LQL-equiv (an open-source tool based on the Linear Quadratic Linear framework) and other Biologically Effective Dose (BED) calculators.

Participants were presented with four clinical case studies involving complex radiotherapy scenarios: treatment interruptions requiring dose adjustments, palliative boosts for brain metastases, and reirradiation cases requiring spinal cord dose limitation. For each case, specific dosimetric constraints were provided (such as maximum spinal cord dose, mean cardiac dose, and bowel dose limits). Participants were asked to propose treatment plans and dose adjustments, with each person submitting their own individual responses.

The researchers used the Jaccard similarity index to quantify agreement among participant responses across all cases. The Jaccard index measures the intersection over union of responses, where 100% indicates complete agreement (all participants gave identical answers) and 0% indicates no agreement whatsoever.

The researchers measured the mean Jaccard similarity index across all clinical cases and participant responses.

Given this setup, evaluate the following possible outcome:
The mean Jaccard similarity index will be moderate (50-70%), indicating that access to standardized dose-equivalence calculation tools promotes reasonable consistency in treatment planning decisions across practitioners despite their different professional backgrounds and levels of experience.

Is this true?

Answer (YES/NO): NO